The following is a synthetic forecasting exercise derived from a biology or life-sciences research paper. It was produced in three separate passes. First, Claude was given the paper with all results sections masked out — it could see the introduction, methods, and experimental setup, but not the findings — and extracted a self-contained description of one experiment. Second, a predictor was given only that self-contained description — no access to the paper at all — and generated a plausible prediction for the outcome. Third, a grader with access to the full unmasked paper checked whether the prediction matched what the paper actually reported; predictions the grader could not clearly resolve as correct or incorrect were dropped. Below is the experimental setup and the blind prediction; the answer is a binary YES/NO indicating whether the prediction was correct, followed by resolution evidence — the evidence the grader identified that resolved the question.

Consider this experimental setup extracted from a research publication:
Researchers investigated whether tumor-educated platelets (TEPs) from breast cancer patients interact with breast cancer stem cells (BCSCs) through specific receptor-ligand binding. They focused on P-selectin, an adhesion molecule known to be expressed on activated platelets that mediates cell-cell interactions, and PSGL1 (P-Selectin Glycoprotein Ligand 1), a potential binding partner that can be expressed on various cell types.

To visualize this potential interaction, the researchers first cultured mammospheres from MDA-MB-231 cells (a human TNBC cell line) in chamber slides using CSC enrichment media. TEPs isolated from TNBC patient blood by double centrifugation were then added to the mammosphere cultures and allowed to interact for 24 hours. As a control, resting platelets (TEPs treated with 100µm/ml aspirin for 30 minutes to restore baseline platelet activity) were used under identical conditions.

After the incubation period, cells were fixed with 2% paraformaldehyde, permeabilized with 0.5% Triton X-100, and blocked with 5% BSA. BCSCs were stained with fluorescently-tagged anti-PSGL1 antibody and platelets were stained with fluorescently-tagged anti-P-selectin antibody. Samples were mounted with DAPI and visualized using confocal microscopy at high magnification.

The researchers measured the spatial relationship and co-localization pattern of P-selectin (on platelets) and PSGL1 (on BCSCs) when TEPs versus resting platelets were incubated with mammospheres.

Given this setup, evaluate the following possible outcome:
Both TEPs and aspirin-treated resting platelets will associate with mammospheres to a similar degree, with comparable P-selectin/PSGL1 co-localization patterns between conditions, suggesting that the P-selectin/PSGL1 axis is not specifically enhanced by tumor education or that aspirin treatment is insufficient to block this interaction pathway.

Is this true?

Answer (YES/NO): NO